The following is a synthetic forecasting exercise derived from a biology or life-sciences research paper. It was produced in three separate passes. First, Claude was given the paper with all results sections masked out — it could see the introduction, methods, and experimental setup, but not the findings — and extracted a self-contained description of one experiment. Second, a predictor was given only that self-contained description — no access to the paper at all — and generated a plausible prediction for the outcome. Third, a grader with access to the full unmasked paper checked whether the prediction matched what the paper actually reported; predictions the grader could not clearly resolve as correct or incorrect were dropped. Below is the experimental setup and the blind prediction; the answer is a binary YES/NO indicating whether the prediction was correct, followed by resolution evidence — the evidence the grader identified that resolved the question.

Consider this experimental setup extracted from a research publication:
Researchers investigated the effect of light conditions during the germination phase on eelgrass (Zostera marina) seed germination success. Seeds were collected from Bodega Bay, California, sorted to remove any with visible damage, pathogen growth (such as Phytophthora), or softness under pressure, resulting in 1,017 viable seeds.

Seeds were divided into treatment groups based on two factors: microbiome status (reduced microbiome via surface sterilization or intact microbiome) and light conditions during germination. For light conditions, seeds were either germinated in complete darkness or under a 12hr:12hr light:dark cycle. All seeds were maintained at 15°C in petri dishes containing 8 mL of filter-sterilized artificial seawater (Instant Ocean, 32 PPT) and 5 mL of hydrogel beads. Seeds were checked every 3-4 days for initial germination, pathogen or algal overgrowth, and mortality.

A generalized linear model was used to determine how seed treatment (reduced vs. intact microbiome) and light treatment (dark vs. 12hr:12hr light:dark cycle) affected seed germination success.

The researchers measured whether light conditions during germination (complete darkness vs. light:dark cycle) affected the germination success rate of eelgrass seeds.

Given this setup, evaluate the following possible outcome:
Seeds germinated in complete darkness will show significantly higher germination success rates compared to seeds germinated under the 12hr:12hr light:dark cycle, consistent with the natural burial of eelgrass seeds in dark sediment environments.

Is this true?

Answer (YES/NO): NO